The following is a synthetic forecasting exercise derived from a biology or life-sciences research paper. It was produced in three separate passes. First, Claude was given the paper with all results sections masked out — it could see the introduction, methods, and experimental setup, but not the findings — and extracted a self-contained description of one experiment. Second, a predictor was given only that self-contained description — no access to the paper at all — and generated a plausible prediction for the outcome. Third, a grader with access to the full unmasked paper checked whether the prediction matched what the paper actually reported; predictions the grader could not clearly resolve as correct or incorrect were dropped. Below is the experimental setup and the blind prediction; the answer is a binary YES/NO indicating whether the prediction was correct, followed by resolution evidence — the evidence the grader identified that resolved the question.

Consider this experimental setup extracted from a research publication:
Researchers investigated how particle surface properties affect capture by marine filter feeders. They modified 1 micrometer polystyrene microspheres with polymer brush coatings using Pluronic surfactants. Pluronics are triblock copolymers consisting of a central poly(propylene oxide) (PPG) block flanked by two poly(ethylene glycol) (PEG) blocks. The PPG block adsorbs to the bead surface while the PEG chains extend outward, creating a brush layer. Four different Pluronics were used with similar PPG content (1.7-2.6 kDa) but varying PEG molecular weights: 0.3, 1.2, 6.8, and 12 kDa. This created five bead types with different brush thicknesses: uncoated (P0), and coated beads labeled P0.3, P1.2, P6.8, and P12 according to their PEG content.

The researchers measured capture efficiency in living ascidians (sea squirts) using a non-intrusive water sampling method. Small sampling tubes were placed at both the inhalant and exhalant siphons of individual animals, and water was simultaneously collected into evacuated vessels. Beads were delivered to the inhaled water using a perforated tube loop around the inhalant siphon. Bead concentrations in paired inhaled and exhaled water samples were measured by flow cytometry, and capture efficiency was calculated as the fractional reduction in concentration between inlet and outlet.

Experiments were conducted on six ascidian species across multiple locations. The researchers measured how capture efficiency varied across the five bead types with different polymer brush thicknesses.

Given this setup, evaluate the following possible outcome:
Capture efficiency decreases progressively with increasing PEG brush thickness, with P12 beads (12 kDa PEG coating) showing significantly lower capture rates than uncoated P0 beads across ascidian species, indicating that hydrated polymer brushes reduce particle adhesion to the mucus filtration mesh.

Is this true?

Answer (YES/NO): NO